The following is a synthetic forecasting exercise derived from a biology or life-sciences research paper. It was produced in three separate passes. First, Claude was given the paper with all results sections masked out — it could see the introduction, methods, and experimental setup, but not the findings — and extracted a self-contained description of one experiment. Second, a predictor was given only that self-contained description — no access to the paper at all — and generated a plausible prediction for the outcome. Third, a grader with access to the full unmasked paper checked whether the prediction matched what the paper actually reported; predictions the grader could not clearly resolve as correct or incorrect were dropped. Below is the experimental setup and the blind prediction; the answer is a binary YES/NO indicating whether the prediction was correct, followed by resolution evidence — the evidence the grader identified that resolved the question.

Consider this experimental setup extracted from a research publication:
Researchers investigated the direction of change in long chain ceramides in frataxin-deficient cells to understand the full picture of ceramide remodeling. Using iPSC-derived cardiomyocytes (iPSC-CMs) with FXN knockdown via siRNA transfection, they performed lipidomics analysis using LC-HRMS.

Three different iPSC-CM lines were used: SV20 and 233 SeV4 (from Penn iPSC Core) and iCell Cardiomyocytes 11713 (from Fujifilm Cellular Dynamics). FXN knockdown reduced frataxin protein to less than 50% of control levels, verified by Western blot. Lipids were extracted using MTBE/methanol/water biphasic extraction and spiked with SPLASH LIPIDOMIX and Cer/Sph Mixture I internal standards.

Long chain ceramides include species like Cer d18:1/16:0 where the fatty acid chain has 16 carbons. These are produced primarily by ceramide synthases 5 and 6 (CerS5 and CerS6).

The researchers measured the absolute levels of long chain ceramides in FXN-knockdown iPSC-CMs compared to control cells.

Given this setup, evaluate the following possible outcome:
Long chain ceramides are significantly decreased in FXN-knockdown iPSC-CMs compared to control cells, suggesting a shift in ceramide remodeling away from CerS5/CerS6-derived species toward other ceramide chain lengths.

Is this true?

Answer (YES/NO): NO